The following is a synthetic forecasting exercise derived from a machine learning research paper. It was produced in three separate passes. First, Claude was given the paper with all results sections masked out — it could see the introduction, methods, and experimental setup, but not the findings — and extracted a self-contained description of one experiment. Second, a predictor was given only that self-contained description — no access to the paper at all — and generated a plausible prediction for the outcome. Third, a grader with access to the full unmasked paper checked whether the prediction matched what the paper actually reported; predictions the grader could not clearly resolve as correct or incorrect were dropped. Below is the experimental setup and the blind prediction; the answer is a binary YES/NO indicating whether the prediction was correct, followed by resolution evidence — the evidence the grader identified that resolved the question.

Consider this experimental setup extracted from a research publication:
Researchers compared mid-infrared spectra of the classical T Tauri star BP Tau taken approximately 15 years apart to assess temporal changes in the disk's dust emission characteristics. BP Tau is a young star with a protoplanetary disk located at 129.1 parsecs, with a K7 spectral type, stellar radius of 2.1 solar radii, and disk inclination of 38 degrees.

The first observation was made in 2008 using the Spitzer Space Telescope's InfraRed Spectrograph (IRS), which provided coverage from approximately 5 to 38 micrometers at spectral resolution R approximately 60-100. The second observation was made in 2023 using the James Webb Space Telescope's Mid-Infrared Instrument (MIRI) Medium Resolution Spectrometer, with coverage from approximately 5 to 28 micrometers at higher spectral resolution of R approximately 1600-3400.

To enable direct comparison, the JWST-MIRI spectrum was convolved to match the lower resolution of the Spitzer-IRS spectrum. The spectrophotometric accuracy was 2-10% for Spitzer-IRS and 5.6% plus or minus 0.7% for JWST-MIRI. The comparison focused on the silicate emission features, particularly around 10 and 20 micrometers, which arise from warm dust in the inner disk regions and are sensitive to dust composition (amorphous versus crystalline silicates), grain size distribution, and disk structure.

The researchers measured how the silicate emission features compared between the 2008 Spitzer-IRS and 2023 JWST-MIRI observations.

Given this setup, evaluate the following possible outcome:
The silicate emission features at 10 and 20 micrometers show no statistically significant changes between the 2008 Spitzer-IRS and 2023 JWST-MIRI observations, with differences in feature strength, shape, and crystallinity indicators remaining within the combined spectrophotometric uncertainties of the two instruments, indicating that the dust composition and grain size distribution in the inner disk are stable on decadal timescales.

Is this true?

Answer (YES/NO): YES